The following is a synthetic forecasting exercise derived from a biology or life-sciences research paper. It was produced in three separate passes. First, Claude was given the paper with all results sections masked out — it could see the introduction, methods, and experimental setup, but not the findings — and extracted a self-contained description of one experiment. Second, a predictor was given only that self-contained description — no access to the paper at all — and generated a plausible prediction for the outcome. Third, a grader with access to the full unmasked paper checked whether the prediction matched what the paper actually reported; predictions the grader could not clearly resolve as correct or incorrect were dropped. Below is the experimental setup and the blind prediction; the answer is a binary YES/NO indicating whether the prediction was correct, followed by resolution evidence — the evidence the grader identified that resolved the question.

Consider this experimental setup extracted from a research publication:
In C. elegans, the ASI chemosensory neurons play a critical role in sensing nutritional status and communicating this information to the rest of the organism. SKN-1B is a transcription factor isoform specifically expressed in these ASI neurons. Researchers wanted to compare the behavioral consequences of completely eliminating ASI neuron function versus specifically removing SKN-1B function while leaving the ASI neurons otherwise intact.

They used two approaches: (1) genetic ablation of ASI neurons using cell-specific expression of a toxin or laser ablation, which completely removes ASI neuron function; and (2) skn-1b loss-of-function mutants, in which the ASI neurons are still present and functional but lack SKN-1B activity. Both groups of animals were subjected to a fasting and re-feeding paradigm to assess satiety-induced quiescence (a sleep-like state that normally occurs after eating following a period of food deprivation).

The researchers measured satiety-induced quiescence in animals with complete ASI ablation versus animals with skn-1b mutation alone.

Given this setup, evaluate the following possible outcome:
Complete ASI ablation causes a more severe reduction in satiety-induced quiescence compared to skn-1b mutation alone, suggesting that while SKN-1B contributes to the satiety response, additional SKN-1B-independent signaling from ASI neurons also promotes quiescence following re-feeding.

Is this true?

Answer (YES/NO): NO